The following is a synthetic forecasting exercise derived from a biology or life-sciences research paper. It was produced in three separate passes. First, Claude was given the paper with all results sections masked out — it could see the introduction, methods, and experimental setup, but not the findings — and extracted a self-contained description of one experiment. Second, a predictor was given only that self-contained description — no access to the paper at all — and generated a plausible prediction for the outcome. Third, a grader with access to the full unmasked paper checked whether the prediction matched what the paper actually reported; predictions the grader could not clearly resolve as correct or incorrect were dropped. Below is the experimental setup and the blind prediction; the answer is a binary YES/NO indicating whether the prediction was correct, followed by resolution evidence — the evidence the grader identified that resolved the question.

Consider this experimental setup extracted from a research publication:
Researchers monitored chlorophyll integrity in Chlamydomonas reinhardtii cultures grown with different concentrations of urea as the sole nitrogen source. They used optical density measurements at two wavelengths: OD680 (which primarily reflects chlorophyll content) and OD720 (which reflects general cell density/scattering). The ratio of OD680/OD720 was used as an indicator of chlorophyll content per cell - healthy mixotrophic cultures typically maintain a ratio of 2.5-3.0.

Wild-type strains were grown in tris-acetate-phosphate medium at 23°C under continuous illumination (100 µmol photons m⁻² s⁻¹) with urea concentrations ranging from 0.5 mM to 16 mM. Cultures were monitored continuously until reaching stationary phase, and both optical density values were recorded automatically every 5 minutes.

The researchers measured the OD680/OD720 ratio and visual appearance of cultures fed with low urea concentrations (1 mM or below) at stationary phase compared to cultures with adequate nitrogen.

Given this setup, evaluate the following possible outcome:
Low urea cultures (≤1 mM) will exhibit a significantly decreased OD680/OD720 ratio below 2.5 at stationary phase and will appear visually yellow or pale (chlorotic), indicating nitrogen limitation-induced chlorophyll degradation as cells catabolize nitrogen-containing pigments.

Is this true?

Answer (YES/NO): YES